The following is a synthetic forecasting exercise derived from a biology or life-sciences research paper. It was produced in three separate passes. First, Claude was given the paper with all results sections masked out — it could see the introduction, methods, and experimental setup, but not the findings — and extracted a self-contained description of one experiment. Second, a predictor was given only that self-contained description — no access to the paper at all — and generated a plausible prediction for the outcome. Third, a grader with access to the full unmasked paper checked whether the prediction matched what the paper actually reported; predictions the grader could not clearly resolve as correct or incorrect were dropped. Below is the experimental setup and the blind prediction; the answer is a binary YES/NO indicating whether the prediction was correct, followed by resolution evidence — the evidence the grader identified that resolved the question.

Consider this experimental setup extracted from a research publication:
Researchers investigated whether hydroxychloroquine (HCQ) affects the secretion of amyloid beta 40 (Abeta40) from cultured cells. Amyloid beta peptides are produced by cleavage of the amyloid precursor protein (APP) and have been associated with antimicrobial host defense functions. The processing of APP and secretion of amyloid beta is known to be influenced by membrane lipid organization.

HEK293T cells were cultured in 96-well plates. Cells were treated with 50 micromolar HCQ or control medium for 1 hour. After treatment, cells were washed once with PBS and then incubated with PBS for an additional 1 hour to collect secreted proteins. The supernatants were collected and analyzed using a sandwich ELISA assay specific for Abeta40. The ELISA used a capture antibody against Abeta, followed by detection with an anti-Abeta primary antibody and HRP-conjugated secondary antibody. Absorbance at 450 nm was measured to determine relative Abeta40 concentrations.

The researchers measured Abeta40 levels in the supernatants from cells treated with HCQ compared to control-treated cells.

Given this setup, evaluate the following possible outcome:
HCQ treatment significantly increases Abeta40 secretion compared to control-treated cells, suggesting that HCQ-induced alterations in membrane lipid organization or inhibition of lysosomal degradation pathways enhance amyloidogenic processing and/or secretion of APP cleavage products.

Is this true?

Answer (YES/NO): NO